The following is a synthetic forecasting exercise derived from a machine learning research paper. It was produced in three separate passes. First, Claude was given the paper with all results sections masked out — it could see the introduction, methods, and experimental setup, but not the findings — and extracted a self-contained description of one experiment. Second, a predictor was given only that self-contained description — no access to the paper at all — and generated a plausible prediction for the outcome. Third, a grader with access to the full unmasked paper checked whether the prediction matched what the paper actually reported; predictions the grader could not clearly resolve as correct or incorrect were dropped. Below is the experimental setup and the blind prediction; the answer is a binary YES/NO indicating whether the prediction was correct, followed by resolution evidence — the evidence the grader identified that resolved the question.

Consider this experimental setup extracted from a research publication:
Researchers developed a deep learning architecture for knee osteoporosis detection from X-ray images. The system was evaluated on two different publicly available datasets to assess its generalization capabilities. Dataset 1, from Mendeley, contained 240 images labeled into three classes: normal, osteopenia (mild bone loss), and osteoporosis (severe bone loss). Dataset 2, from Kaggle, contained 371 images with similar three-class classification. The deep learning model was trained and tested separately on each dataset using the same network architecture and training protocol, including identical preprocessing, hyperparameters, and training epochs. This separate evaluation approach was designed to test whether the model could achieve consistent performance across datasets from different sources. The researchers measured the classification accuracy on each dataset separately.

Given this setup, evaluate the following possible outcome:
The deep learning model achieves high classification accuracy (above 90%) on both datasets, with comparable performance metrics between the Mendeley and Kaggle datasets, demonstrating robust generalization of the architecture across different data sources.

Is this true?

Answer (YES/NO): YES